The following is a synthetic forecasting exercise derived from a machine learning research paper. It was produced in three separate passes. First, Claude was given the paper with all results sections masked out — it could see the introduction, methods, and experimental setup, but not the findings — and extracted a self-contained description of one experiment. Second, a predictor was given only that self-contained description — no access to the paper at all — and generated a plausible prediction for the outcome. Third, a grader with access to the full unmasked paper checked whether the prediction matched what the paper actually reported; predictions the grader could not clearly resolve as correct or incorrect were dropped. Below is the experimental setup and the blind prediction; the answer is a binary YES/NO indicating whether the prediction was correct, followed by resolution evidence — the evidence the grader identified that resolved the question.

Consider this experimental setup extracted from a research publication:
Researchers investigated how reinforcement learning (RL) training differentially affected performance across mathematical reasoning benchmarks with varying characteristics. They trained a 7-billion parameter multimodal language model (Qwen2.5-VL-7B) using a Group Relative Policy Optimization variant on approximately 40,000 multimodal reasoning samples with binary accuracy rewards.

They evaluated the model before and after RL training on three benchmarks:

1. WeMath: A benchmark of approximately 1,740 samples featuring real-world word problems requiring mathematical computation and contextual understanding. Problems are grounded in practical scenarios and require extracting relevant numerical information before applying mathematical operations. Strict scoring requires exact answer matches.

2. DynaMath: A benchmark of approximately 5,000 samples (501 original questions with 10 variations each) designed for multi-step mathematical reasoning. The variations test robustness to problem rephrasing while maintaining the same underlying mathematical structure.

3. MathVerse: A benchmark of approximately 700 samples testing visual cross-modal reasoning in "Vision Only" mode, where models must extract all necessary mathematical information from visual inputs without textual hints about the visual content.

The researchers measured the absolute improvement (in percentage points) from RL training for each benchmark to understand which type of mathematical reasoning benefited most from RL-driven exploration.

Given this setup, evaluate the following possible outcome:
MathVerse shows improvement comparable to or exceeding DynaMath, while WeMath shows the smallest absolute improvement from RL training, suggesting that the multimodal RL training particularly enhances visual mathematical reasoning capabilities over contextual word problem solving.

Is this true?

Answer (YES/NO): NO